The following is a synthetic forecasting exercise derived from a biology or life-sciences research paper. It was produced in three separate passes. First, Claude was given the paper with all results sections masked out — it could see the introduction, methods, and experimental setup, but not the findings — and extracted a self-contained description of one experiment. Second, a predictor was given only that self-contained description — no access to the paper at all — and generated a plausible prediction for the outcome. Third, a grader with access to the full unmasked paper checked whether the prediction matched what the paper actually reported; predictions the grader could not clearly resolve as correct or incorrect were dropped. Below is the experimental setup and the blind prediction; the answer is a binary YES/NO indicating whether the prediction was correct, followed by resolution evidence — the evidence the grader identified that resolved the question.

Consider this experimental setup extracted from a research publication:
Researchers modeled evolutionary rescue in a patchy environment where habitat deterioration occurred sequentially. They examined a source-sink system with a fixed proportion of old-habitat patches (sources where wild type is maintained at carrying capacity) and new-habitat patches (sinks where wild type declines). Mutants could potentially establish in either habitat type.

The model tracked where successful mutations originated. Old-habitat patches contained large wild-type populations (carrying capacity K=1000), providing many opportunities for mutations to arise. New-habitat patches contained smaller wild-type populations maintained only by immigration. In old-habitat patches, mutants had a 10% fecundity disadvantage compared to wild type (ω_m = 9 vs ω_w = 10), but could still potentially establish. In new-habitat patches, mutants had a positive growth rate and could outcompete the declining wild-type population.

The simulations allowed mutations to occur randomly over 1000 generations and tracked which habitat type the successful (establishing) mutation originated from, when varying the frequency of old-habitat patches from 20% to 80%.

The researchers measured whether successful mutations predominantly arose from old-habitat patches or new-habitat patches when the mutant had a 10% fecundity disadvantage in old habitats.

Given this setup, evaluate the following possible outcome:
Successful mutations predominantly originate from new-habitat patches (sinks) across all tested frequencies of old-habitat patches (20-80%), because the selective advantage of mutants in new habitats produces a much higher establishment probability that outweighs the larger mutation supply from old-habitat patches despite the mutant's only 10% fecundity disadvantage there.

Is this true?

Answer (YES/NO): NO